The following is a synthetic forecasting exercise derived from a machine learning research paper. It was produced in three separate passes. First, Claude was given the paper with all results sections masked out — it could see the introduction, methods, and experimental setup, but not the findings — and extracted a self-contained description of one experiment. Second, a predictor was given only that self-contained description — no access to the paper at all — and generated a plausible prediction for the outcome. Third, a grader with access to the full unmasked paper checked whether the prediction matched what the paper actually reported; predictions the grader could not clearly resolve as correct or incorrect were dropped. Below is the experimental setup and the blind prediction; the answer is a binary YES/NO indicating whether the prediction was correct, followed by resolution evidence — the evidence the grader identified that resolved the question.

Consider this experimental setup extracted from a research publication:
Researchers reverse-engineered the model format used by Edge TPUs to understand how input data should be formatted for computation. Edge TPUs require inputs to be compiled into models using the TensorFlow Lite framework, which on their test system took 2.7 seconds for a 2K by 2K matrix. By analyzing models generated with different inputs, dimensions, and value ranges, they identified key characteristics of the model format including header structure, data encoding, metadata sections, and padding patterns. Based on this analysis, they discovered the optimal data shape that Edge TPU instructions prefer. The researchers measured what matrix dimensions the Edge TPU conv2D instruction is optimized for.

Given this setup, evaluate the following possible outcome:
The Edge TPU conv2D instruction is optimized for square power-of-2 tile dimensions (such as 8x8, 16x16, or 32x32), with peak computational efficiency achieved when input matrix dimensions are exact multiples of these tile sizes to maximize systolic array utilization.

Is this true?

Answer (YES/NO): NO